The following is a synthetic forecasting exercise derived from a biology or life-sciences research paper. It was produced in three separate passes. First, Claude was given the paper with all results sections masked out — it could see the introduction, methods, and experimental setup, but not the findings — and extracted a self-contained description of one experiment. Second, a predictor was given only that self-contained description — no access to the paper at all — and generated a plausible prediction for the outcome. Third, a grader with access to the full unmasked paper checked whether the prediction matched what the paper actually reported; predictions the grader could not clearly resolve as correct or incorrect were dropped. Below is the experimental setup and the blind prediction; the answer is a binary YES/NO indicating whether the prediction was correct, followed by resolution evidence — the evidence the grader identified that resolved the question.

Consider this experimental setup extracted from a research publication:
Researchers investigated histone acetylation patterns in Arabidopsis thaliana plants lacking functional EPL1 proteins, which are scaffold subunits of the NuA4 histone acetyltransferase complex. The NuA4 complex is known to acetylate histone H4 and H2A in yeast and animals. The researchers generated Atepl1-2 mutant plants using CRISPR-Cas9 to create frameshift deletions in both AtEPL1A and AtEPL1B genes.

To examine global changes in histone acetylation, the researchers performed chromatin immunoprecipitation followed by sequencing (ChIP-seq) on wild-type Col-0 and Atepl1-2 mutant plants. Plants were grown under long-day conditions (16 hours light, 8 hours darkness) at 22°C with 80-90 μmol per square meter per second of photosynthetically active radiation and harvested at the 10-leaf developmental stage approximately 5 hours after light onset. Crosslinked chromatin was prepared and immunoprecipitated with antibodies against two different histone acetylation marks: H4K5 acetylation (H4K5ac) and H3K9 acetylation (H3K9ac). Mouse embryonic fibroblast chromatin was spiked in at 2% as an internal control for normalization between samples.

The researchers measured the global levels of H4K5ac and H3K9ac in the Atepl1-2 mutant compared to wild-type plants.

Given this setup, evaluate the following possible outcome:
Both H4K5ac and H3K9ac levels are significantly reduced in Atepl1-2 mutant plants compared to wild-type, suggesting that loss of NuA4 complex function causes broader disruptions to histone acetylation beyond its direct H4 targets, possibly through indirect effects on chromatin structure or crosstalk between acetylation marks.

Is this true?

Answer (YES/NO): NO